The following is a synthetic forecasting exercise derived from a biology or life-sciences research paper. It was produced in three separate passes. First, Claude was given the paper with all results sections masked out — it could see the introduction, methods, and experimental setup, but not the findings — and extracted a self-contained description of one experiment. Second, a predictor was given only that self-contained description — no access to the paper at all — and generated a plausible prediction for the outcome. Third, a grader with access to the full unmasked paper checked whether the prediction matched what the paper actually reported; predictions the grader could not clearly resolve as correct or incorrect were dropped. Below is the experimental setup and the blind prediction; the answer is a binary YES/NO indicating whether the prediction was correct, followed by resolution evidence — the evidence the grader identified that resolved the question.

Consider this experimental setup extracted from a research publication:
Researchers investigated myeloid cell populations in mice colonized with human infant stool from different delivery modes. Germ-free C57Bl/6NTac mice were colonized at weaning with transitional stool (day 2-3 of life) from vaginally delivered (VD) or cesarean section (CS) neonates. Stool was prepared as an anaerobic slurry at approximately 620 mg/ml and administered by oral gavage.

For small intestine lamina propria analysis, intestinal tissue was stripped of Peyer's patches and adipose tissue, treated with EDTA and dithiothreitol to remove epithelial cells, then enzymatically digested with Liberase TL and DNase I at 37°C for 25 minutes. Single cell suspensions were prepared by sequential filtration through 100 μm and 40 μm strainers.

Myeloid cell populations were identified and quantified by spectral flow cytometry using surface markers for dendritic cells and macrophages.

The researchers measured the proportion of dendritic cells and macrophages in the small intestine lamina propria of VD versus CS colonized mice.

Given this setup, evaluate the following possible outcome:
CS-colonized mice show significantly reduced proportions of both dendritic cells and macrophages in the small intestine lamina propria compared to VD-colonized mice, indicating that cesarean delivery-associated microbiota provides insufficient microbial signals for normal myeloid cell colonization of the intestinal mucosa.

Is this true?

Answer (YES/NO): NO